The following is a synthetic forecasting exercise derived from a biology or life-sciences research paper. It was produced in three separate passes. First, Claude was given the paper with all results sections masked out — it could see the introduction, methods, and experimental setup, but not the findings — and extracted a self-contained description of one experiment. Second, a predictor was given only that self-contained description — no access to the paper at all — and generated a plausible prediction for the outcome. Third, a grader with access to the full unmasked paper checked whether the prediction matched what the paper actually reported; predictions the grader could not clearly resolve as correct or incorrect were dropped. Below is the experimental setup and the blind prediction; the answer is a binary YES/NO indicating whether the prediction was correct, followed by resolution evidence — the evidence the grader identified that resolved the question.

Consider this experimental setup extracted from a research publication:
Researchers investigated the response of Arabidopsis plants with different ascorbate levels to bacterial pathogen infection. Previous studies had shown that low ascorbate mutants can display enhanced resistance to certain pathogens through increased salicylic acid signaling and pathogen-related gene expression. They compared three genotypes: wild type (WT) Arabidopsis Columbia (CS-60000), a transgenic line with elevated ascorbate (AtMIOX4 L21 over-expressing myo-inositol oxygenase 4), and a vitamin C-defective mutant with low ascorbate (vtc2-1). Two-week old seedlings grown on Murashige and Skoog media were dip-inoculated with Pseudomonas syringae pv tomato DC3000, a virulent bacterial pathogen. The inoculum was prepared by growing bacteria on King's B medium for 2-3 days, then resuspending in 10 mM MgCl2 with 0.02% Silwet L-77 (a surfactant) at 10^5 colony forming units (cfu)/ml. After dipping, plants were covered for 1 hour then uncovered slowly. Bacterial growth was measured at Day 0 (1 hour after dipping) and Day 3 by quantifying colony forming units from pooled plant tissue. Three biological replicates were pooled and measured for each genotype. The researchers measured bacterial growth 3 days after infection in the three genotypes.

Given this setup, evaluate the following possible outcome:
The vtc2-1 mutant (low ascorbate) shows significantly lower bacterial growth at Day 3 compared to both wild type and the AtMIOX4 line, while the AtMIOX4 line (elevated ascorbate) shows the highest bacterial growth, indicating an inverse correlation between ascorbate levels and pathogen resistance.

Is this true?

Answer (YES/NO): NO